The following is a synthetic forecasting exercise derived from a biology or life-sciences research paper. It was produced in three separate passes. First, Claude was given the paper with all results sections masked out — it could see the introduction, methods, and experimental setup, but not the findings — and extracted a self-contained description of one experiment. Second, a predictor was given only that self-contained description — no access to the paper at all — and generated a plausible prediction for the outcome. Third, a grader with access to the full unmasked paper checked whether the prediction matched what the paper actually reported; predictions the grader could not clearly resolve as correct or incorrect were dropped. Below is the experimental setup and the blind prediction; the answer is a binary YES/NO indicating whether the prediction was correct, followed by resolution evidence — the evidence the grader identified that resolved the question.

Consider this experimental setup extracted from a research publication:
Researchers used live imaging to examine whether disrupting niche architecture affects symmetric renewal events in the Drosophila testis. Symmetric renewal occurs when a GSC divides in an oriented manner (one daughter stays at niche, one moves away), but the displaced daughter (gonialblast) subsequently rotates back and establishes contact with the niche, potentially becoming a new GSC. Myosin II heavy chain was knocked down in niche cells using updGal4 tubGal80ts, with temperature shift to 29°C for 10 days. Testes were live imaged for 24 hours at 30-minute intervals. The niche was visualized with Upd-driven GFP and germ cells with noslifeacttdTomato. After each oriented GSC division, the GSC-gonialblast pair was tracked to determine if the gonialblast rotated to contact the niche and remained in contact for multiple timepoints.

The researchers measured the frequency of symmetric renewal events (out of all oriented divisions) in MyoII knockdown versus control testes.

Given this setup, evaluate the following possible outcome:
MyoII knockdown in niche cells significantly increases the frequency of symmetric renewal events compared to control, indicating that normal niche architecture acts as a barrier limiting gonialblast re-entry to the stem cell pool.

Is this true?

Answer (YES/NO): YES